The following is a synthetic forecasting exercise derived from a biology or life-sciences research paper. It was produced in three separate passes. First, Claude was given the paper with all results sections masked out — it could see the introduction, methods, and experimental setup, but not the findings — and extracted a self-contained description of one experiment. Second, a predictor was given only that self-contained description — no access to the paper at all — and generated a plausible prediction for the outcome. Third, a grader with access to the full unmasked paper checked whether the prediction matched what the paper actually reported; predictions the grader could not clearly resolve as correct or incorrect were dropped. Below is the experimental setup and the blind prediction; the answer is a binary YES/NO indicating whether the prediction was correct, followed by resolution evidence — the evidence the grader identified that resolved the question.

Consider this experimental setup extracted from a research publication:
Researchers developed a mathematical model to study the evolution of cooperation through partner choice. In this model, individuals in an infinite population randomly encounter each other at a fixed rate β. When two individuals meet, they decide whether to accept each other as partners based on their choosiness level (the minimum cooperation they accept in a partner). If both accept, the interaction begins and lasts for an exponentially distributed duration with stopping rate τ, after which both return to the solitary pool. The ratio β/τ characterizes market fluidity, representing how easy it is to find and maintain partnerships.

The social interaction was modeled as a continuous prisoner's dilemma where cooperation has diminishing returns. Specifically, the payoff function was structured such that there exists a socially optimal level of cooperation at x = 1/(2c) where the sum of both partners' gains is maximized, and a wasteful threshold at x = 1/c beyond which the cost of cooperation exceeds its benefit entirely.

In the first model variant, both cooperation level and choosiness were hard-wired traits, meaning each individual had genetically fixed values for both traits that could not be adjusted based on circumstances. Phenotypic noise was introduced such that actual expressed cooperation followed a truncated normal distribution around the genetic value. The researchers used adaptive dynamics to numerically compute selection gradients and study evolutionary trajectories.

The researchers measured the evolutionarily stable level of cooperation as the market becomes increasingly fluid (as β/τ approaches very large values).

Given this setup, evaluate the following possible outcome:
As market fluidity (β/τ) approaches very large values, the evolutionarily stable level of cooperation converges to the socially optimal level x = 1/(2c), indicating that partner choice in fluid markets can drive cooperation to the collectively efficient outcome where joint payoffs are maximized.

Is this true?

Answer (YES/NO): NO